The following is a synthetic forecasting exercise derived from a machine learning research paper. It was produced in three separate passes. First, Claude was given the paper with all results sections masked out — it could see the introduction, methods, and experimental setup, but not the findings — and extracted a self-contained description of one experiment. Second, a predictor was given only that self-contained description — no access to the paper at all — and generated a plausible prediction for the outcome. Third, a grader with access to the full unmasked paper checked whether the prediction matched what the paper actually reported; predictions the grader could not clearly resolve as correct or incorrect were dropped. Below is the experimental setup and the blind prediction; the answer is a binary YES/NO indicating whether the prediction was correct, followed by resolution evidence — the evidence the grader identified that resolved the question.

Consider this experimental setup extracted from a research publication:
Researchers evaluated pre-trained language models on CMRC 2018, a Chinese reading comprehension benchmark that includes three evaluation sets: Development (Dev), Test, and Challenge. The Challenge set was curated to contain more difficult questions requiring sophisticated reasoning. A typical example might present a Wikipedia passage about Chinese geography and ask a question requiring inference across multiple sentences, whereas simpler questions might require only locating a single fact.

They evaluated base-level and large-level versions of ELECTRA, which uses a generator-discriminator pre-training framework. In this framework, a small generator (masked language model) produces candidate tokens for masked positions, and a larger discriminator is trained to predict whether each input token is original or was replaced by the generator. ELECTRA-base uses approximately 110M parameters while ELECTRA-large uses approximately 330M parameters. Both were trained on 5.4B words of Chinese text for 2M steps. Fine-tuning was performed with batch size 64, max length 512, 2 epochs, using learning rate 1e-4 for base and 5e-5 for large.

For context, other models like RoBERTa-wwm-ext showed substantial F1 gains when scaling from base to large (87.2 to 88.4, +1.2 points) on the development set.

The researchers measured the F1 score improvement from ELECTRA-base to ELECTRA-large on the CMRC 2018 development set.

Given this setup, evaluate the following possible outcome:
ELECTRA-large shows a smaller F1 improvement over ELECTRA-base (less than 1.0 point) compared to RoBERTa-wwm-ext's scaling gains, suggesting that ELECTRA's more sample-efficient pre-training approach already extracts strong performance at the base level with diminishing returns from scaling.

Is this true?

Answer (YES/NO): YES